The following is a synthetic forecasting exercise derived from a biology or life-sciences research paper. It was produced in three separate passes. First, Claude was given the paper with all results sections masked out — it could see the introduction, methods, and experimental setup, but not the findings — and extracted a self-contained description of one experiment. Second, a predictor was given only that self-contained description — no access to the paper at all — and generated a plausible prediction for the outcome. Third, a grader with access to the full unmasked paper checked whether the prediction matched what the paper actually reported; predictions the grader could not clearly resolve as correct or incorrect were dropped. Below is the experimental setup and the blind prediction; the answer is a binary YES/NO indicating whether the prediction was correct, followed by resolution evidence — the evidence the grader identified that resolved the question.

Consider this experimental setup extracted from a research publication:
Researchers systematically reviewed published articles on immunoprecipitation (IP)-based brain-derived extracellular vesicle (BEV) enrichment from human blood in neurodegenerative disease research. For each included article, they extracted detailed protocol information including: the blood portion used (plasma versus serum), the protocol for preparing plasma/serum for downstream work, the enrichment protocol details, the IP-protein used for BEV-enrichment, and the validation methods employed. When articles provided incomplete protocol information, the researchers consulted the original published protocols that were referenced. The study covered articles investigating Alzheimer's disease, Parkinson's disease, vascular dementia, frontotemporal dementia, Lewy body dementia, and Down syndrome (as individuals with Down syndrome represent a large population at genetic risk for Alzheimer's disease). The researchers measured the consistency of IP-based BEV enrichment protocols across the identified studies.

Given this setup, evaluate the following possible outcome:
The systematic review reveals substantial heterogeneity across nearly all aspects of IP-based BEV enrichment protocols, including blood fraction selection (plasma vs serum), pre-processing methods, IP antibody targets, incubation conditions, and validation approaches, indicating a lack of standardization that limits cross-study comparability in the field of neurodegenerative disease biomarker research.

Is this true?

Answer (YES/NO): NO